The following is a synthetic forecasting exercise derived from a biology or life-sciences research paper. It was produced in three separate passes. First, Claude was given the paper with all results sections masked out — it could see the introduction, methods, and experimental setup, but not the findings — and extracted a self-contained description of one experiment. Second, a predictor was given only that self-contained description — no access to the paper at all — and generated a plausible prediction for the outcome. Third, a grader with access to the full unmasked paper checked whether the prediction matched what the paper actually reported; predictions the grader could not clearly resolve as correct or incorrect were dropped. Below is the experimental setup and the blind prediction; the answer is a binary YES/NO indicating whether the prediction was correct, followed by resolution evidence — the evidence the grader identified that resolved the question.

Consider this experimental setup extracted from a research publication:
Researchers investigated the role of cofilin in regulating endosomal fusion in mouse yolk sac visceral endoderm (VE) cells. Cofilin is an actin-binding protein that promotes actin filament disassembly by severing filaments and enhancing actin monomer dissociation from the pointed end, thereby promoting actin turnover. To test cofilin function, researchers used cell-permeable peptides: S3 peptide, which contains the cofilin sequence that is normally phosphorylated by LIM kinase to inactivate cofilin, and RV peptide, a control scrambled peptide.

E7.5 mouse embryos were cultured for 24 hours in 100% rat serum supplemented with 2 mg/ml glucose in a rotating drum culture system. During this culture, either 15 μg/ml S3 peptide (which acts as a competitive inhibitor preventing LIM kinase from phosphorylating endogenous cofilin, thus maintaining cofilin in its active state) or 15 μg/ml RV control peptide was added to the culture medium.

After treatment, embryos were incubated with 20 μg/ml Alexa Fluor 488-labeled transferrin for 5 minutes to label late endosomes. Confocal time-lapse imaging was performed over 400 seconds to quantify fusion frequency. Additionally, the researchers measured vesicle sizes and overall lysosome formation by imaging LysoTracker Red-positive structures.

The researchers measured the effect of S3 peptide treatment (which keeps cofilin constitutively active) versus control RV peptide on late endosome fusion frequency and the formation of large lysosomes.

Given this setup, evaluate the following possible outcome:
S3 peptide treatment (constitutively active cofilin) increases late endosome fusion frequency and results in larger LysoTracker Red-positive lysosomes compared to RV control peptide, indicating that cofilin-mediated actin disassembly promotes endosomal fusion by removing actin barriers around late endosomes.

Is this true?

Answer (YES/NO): NO